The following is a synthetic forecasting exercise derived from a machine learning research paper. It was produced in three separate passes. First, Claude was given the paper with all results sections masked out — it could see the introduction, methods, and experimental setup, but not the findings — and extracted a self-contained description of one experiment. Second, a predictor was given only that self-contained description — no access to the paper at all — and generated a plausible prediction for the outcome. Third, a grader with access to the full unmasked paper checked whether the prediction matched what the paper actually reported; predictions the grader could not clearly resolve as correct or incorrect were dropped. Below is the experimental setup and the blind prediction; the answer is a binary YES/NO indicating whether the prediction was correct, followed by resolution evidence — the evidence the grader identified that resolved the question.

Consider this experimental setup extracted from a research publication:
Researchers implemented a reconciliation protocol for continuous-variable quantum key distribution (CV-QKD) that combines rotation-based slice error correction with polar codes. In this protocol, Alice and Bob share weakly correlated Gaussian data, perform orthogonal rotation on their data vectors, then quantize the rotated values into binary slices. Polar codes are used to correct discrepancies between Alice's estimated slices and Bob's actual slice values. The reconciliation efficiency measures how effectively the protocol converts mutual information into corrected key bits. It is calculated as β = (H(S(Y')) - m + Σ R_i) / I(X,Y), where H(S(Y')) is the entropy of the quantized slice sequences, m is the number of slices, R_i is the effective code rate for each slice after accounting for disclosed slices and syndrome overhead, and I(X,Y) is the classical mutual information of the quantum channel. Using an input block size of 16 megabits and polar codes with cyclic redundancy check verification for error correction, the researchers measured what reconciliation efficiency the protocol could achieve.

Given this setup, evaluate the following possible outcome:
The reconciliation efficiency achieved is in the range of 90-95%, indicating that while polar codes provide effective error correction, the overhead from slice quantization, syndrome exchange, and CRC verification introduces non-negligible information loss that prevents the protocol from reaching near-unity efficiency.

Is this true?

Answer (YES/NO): NO